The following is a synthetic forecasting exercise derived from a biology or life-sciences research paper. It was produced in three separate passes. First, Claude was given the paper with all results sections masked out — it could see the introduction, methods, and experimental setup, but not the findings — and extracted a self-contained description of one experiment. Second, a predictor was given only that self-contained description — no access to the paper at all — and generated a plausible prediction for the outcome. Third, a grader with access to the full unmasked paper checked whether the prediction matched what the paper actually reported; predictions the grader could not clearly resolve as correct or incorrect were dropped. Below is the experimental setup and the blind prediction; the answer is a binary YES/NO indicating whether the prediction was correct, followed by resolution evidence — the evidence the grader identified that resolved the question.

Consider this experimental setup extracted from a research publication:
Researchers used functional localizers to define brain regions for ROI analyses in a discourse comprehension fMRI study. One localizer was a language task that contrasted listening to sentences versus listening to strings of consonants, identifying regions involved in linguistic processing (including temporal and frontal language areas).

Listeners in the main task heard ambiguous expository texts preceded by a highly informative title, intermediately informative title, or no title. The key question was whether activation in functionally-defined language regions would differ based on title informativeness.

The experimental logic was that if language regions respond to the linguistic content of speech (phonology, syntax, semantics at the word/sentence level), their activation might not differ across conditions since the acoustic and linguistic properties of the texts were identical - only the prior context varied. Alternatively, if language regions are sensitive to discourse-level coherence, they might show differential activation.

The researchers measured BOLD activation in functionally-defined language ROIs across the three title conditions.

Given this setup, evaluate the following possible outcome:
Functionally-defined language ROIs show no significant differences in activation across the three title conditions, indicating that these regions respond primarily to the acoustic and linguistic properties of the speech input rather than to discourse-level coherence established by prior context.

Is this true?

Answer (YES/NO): YES